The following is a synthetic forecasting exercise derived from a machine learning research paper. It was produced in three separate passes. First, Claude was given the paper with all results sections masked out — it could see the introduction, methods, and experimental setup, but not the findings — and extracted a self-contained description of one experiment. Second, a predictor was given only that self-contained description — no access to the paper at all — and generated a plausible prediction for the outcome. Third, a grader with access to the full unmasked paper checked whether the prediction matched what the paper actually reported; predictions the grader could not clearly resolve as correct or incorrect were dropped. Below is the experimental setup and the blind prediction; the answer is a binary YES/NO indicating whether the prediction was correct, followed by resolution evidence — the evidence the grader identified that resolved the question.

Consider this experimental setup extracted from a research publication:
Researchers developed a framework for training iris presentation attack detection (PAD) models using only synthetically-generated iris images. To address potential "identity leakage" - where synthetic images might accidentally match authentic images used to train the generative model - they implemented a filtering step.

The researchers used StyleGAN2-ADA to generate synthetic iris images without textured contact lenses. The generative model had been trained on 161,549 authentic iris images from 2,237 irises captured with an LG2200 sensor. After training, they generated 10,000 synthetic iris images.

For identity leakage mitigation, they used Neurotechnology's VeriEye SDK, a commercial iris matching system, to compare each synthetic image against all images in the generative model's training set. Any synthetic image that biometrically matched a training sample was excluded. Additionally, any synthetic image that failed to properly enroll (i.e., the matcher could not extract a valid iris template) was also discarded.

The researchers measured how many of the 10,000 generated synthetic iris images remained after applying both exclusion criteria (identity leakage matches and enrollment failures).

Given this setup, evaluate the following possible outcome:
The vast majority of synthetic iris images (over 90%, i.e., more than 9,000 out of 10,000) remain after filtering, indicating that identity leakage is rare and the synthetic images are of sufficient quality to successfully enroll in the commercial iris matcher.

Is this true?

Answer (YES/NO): NO